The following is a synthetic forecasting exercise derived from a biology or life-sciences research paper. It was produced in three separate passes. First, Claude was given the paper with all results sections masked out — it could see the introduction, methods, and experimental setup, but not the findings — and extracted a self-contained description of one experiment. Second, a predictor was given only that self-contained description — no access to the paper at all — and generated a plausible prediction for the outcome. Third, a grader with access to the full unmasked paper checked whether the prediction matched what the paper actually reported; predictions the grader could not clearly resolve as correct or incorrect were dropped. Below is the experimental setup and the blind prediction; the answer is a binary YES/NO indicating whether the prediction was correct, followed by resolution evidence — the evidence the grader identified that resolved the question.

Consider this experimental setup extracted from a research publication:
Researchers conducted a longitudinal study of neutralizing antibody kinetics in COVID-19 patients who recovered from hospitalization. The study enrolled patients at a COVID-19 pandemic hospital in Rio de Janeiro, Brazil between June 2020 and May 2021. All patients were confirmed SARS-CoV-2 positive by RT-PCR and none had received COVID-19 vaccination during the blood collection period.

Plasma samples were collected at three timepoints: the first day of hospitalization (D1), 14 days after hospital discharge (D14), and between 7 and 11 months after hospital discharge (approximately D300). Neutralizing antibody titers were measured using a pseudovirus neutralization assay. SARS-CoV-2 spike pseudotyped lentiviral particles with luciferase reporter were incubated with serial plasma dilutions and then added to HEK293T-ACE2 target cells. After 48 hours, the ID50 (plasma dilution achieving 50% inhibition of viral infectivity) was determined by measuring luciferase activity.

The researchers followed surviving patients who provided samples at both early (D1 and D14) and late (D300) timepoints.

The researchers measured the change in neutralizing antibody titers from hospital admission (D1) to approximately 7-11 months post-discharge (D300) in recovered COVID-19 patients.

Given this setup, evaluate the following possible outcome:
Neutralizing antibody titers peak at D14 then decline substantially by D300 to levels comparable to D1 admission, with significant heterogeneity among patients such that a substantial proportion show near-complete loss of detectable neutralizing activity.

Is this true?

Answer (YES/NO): NO